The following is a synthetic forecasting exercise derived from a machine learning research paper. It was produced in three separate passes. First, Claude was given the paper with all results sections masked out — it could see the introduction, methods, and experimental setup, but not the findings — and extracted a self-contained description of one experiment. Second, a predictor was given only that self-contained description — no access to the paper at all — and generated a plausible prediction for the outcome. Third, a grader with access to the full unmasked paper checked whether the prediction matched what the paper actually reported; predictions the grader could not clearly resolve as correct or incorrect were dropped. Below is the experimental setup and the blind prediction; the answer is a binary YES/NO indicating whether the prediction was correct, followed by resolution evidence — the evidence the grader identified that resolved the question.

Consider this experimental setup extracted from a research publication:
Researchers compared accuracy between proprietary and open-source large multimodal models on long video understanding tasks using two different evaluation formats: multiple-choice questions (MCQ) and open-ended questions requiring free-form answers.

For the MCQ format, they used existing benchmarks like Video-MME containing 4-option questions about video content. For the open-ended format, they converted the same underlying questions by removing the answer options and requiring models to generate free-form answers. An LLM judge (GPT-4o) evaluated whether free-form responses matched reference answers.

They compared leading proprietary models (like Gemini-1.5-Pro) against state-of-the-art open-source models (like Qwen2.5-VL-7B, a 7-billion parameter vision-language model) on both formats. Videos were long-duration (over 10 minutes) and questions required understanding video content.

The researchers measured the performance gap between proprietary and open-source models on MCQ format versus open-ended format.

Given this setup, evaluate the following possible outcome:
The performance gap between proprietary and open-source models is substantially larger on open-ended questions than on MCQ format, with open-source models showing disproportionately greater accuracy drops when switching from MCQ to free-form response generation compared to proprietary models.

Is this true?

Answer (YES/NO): YES